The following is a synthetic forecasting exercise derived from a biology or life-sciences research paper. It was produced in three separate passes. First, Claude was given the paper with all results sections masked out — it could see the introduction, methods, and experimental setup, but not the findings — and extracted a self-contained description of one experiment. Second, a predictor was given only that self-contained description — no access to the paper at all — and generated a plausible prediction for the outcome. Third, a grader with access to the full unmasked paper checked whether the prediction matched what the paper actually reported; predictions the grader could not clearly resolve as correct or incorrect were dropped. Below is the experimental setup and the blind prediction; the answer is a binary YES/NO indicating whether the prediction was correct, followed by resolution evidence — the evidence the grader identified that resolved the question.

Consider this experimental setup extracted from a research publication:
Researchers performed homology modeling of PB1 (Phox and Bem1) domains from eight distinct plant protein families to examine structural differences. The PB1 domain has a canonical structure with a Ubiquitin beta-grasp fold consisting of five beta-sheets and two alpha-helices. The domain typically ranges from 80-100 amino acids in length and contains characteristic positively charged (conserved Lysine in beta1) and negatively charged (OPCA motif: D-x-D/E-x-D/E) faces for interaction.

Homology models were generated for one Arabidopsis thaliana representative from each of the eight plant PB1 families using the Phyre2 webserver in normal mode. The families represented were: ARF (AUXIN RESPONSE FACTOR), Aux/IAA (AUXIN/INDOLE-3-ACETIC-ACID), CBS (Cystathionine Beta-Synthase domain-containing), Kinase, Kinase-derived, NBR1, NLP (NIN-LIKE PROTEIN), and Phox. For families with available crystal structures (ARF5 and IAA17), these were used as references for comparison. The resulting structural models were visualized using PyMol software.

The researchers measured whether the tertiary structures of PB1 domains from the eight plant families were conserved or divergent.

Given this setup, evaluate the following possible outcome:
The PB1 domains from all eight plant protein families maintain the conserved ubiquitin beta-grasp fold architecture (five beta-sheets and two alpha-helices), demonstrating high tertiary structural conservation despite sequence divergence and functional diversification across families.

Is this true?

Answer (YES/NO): YES